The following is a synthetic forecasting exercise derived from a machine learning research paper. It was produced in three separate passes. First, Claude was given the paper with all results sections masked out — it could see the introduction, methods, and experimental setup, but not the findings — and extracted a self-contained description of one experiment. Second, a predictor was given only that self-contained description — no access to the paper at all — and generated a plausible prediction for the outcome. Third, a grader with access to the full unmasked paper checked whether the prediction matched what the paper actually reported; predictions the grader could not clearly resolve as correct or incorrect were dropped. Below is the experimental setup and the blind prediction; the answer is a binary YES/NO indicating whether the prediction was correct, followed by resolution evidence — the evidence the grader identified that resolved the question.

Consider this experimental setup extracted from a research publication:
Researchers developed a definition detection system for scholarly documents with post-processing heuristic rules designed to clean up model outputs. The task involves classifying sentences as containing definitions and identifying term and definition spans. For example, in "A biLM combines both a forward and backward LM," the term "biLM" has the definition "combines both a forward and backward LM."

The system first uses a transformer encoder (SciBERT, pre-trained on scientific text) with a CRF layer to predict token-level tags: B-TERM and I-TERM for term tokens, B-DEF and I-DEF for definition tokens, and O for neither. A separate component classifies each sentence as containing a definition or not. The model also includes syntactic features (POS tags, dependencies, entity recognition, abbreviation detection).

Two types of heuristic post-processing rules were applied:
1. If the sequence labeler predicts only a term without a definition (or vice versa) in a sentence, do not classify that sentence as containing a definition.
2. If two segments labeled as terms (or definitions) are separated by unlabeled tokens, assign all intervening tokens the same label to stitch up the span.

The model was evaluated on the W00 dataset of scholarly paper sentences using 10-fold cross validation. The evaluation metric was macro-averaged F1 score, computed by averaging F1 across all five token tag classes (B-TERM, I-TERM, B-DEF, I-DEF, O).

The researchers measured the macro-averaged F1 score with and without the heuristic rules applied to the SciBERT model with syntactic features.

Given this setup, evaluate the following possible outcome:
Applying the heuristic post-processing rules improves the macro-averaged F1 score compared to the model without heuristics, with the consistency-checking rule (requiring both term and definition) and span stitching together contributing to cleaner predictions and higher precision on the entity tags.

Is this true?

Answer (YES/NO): NO